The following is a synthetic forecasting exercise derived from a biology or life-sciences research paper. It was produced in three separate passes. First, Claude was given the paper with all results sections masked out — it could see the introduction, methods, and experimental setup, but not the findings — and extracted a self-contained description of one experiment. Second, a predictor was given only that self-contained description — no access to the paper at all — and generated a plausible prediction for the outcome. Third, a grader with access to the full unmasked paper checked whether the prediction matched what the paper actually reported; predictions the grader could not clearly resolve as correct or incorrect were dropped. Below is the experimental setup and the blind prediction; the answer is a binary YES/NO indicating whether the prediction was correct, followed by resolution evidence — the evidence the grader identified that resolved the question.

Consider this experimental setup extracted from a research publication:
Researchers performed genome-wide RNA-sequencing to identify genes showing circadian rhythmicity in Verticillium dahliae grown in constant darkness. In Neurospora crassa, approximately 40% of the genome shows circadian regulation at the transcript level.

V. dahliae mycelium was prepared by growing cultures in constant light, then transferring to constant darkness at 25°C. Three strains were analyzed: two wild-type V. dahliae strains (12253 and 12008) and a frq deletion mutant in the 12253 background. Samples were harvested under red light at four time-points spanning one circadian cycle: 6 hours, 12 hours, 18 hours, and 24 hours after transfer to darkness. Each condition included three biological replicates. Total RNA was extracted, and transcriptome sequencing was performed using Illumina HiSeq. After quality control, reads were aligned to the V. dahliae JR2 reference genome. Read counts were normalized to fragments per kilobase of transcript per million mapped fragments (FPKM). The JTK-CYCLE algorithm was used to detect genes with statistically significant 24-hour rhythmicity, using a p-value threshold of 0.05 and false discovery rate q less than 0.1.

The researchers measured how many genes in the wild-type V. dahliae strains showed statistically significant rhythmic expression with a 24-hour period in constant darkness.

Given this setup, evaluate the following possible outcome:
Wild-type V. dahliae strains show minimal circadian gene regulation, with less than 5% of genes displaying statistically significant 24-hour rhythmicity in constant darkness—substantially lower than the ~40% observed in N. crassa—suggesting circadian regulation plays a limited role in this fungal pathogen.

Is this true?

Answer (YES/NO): NO